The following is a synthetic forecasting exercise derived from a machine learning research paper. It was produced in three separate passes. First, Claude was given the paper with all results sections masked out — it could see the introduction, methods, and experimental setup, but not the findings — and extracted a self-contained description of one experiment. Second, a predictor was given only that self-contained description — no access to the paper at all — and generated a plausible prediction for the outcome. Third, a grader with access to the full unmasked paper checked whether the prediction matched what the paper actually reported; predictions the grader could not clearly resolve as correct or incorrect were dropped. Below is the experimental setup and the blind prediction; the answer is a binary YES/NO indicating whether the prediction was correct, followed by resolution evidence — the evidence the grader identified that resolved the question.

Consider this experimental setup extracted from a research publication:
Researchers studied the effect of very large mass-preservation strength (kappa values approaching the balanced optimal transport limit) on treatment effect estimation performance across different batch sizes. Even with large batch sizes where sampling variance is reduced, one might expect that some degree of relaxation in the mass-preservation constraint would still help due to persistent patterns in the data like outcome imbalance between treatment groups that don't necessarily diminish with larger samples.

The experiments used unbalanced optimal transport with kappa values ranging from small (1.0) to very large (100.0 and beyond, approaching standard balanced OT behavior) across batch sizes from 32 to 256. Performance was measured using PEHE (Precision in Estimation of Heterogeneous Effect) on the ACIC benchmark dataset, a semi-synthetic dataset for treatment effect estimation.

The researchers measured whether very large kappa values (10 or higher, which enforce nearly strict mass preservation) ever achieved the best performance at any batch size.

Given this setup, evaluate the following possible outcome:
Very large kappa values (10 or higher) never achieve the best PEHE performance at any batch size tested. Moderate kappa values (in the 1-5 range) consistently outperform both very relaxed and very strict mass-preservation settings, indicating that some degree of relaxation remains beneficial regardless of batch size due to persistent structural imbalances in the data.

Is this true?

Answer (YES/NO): YES